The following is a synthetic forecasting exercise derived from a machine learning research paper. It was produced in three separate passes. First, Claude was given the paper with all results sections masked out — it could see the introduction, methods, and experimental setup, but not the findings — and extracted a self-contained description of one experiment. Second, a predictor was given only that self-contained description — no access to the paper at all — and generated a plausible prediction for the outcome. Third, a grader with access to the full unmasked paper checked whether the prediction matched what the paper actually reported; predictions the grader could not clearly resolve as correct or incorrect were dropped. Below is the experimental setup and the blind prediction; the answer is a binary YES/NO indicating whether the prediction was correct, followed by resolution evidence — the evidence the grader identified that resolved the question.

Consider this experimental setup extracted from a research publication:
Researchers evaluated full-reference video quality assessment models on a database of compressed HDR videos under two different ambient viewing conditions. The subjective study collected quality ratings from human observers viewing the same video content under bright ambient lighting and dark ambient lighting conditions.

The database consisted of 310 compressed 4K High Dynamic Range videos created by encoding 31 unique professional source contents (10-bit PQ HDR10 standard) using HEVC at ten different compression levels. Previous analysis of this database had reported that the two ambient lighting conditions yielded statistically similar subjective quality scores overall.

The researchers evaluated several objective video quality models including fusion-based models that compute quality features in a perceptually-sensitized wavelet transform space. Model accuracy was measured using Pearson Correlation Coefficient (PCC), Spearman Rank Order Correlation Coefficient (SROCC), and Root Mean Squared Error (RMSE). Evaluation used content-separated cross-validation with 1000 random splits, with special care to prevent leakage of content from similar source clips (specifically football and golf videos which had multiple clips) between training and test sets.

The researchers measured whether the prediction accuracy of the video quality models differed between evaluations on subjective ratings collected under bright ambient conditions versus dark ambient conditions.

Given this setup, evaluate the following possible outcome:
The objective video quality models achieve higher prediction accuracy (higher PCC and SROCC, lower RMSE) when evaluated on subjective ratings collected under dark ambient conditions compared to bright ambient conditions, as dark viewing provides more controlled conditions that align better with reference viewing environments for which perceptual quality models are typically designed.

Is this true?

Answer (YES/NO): NO